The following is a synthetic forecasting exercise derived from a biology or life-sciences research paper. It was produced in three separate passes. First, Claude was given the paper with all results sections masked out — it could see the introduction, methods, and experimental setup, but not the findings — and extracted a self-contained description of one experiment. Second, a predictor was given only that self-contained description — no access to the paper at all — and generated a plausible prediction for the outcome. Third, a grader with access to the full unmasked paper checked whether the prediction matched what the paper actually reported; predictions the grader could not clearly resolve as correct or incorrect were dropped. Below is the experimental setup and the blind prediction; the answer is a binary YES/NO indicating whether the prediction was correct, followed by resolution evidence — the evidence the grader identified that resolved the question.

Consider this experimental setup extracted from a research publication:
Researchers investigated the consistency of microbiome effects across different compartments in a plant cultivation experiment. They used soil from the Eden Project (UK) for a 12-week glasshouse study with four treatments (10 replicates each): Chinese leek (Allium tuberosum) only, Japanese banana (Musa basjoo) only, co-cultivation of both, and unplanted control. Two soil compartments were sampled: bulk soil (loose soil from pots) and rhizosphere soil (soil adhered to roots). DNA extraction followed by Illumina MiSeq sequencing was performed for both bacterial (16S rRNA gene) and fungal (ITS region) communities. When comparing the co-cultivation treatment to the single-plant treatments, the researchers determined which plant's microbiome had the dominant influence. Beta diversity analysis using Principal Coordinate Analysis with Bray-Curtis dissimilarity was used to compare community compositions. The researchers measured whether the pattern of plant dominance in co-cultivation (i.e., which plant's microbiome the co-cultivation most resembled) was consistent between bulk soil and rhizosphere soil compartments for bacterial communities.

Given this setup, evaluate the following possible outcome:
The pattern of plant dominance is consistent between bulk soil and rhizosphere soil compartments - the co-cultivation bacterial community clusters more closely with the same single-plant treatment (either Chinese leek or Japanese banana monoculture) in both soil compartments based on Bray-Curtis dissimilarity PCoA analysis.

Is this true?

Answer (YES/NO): YES